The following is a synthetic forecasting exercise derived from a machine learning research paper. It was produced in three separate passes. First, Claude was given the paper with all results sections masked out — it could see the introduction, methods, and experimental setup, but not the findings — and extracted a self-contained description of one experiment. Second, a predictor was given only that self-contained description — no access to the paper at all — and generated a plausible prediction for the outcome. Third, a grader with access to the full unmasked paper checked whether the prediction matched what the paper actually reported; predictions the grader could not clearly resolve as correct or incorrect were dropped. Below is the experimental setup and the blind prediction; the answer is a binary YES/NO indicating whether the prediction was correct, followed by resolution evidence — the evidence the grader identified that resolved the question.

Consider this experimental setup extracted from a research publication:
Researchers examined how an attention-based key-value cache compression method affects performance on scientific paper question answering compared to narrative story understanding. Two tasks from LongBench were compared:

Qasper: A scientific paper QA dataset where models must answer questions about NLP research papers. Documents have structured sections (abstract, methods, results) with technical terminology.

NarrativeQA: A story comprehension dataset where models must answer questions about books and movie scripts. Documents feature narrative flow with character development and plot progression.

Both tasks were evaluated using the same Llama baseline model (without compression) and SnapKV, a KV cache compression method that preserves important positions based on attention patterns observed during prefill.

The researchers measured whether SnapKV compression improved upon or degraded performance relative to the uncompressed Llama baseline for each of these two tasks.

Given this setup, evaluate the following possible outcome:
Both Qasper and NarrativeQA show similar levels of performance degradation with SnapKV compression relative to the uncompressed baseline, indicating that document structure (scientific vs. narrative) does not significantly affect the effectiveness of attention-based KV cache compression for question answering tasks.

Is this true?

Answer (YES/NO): NO